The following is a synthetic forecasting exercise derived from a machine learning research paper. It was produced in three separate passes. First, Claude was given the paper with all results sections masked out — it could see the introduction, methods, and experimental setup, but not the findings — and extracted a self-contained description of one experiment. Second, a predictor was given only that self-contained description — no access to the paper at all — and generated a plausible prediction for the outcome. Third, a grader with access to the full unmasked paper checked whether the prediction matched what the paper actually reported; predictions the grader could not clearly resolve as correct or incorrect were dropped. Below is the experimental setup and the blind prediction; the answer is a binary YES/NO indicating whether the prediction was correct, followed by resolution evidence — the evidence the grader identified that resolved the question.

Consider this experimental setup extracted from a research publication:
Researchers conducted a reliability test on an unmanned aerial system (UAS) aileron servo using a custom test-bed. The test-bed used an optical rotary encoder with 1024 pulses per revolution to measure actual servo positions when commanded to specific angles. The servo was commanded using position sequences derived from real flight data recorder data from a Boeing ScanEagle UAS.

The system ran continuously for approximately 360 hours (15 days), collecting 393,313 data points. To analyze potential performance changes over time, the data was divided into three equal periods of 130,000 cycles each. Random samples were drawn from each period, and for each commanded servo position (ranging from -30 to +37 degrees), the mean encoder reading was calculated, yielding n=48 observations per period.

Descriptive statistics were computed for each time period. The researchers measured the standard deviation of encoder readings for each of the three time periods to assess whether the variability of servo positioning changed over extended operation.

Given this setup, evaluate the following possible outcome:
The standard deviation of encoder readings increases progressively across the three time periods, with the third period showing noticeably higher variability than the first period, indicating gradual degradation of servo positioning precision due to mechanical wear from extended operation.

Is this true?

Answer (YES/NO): YES